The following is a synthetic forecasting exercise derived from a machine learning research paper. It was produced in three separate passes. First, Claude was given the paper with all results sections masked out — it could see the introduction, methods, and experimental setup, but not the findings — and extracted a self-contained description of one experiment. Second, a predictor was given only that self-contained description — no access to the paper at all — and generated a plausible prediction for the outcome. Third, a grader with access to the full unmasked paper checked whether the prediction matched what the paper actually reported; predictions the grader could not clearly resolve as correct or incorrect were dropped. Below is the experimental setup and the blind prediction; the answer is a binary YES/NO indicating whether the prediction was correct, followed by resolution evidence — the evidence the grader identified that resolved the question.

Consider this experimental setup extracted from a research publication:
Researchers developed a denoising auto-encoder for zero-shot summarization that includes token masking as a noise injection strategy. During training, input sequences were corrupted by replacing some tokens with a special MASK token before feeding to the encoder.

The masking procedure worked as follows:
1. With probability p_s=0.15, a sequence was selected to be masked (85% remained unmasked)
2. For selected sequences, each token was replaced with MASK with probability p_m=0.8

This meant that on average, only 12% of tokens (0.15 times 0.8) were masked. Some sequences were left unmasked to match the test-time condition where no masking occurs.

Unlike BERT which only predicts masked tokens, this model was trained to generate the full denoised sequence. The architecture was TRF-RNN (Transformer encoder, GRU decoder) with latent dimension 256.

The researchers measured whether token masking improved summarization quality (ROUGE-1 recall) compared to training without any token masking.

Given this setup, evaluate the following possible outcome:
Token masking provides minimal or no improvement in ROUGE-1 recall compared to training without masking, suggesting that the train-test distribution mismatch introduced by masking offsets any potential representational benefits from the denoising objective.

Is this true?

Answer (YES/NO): NO